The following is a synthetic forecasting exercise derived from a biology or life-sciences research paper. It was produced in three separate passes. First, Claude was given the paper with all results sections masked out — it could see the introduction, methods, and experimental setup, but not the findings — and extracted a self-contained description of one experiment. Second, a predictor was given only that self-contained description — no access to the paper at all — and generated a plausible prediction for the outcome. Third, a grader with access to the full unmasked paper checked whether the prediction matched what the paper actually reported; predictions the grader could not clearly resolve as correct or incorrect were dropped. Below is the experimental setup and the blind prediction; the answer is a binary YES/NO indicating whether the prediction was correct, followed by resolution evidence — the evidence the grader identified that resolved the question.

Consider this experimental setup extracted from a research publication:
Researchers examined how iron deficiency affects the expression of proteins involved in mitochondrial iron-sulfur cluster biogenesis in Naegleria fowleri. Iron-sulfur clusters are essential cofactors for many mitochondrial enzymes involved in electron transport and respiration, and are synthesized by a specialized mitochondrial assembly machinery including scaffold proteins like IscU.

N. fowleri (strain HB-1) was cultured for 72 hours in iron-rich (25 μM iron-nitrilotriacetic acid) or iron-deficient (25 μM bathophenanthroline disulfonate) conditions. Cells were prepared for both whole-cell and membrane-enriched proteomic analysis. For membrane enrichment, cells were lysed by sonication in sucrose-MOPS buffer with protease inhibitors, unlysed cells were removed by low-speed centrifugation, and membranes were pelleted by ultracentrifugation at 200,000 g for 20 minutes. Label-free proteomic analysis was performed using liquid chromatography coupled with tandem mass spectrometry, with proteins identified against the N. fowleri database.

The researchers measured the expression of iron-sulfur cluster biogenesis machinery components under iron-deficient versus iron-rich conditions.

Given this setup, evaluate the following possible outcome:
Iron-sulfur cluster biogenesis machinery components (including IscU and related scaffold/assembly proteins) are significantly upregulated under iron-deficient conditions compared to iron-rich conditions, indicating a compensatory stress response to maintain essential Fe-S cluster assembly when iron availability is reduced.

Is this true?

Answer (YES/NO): YES